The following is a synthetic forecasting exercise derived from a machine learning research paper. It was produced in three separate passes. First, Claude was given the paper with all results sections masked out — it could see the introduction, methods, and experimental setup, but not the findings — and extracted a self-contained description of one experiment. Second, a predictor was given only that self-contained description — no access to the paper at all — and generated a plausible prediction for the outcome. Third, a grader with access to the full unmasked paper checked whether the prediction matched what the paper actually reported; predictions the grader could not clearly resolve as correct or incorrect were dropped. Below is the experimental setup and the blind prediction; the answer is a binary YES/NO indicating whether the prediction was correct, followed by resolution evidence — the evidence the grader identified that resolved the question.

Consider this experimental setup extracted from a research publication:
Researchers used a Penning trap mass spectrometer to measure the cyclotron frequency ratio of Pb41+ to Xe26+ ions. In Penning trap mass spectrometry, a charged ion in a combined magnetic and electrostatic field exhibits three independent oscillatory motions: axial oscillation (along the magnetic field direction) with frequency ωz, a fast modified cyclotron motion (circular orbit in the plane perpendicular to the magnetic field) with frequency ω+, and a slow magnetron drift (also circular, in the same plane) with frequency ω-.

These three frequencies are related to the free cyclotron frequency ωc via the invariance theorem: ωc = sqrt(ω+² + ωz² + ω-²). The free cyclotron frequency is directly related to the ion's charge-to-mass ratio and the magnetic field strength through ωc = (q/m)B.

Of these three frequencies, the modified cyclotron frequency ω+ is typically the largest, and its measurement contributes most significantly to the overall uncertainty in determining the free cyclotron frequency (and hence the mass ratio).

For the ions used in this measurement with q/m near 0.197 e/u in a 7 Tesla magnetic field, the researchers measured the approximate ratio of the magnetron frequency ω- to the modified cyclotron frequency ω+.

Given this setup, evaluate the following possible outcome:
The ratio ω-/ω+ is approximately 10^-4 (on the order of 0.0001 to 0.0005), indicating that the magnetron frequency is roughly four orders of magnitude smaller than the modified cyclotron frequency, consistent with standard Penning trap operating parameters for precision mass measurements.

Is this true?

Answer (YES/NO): NO